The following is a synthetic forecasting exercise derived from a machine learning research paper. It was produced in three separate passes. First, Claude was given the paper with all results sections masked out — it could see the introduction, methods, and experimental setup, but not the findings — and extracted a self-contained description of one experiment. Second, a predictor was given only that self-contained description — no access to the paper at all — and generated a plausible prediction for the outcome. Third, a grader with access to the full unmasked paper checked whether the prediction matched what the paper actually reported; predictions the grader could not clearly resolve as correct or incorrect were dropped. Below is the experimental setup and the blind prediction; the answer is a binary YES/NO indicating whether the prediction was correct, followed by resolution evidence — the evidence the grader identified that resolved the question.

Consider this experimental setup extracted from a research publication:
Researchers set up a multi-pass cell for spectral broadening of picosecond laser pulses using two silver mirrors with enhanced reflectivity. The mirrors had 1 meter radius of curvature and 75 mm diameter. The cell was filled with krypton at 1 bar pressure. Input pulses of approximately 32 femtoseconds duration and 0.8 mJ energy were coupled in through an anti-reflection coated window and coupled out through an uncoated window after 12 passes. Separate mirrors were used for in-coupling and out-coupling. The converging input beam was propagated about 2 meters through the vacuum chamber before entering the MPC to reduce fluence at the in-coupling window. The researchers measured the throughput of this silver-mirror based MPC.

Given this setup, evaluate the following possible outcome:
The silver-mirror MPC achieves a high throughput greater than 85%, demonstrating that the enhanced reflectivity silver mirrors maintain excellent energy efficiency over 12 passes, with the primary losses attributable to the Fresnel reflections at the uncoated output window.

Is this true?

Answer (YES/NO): NO